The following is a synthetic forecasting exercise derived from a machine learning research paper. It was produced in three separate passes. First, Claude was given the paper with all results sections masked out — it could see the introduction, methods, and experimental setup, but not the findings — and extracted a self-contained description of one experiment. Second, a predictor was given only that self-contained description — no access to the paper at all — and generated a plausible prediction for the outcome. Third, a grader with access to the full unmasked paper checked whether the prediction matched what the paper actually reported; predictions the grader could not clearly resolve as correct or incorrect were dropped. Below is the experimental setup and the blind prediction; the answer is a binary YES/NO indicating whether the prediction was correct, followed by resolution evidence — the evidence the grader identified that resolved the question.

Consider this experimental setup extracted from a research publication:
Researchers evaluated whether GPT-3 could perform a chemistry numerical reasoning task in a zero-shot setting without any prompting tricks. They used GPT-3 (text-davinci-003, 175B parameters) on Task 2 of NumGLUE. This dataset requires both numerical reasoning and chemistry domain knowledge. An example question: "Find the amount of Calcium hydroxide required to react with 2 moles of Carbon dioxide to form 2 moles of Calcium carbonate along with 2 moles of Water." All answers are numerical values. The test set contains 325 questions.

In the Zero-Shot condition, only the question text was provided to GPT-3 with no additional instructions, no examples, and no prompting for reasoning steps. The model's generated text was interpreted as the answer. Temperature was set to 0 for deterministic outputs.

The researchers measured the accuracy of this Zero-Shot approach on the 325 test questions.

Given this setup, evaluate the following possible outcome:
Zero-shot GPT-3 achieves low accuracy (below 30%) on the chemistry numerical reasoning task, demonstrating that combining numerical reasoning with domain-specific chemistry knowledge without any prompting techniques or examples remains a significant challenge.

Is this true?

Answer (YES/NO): YES